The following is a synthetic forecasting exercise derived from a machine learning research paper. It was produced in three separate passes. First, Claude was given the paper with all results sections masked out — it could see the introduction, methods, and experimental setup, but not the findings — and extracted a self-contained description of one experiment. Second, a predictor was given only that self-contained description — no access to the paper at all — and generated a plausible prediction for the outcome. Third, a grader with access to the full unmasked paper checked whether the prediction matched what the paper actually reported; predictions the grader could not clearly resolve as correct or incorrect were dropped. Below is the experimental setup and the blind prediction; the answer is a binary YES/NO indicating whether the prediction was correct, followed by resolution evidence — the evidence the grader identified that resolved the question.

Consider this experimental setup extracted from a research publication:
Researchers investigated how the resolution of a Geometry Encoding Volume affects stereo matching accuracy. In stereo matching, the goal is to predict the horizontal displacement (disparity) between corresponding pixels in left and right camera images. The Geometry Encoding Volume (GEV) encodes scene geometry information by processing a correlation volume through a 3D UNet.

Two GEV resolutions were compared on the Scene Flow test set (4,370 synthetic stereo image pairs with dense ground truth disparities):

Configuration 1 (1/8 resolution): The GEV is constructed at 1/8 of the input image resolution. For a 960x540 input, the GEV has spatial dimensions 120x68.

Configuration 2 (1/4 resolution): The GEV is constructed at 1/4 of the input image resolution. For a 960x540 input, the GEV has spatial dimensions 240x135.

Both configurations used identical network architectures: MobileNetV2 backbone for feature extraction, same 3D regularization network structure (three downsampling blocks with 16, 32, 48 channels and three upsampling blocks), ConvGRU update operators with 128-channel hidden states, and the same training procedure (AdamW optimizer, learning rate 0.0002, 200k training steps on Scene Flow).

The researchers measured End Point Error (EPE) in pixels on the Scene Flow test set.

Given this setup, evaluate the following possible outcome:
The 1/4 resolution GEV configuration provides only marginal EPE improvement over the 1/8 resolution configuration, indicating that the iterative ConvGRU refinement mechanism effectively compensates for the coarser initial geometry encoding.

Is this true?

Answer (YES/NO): NO